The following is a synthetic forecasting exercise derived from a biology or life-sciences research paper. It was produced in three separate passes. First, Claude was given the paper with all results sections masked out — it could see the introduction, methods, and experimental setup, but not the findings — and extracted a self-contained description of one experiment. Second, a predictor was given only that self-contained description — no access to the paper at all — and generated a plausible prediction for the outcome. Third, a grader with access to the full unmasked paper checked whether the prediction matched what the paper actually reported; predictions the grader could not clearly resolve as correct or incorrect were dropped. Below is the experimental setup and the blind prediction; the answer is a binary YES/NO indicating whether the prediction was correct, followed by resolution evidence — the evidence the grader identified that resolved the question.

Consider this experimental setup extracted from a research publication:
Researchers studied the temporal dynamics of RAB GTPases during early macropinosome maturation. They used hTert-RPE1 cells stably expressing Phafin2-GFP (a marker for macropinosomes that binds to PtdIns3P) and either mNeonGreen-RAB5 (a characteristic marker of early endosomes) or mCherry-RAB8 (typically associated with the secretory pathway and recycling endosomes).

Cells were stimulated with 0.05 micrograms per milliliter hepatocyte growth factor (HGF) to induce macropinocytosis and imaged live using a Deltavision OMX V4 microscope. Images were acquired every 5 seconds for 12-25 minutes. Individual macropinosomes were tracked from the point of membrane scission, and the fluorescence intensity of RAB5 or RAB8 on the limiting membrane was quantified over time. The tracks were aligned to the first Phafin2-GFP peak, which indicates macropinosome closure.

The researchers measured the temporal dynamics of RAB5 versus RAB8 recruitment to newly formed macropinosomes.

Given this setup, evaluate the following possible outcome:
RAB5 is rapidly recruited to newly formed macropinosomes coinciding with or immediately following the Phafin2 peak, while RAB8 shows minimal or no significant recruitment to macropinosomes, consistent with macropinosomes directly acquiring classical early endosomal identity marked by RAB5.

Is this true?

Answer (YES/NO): NO